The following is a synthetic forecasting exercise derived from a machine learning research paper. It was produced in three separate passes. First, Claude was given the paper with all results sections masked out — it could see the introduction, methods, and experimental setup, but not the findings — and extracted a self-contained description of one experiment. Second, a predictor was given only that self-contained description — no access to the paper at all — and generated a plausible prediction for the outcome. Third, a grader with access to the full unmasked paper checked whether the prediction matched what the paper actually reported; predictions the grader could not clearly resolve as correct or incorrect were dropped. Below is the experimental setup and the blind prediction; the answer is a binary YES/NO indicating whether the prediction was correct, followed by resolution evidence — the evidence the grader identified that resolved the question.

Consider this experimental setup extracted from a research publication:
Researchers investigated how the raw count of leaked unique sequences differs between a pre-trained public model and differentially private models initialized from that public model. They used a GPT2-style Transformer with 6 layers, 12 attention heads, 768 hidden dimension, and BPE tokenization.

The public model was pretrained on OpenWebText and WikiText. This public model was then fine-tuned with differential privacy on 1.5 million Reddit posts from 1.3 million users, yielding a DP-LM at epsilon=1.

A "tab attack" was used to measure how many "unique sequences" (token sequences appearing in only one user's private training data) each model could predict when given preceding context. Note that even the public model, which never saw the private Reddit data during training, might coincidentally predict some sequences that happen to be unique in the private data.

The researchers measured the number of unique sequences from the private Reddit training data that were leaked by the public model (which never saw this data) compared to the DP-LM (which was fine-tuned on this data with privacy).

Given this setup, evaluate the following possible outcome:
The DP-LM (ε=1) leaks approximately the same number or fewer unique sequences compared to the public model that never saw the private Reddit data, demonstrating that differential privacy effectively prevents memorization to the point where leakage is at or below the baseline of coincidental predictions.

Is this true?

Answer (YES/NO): NO